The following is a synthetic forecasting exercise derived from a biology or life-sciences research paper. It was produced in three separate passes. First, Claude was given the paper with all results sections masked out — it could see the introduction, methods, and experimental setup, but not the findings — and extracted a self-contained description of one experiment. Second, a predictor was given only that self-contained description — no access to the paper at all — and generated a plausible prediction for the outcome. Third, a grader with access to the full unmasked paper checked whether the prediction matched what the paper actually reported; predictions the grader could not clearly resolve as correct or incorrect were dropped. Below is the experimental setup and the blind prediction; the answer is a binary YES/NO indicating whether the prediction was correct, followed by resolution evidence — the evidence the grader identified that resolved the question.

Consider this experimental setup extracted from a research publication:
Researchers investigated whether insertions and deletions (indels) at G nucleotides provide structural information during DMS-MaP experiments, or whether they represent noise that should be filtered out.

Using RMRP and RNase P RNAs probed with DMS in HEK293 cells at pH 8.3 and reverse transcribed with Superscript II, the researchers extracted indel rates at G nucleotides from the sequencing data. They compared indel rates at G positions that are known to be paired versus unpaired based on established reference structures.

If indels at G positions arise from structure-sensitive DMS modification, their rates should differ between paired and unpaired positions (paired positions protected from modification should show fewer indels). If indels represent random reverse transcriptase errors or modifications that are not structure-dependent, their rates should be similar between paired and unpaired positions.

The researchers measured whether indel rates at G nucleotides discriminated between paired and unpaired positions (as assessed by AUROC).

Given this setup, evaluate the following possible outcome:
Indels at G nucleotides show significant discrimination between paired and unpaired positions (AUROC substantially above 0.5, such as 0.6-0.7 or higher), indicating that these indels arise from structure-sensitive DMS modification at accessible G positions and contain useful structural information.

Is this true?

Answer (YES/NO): NO